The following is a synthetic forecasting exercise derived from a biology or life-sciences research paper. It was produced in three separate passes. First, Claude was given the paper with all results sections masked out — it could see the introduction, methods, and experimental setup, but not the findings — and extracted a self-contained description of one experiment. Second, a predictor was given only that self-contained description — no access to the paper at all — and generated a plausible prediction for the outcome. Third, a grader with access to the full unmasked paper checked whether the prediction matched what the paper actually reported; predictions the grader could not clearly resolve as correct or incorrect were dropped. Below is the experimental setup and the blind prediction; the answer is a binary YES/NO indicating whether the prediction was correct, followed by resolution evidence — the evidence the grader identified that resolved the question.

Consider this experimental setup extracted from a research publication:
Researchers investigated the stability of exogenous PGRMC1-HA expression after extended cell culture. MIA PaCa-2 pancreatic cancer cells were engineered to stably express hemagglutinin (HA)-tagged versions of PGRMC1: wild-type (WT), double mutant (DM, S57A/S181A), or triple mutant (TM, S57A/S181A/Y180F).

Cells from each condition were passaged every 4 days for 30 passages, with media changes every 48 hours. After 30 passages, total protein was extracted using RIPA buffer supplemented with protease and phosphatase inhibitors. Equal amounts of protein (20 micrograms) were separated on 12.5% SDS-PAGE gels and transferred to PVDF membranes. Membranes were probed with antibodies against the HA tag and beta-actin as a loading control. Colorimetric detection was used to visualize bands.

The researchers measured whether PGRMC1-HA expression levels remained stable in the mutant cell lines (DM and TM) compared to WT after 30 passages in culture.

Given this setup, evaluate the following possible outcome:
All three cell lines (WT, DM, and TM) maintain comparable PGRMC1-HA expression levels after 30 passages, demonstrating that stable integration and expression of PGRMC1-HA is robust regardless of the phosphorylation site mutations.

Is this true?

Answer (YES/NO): YES